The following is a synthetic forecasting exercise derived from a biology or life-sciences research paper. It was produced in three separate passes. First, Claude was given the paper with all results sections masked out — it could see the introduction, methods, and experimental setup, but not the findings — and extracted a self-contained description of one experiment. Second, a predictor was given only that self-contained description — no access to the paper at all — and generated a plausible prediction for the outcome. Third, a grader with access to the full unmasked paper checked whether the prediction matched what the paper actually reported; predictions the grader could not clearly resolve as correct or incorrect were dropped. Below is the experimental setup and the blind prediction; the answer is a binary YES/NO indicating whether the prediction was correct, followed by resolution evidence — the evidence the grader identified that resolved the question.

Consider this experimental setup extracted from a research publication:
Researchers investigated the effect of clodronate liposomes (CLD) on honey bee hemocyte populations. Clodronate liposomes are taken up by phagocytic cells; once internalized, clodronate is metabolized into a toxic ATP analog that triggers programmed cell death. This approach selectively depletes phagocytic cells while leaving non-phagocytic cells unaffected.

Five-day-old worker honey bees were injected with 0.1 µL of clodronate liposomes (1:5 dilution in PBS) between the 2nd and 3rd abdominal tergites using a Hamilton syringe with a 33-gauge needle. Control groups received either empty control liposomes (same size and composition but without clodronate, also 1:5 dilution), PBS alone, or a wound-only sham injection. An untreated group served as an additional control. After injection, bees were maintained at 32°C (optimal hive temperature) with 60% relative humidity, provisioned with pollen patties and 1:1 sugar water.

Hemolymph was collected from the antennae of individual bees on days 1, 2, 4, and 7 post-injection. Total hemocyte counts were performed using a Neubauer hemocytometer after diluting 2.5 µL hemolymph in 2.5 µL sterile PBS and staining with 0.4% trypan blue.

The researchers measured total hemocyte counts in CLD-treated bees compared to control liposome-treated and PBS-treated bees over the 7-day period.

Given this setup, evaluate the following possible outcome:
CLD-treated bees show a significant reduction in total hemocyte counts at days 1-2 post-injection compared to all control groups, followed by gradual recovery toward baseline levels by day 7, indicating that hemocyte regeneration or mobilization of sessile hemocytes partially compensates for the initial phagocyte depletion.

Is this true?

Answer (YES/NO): NO